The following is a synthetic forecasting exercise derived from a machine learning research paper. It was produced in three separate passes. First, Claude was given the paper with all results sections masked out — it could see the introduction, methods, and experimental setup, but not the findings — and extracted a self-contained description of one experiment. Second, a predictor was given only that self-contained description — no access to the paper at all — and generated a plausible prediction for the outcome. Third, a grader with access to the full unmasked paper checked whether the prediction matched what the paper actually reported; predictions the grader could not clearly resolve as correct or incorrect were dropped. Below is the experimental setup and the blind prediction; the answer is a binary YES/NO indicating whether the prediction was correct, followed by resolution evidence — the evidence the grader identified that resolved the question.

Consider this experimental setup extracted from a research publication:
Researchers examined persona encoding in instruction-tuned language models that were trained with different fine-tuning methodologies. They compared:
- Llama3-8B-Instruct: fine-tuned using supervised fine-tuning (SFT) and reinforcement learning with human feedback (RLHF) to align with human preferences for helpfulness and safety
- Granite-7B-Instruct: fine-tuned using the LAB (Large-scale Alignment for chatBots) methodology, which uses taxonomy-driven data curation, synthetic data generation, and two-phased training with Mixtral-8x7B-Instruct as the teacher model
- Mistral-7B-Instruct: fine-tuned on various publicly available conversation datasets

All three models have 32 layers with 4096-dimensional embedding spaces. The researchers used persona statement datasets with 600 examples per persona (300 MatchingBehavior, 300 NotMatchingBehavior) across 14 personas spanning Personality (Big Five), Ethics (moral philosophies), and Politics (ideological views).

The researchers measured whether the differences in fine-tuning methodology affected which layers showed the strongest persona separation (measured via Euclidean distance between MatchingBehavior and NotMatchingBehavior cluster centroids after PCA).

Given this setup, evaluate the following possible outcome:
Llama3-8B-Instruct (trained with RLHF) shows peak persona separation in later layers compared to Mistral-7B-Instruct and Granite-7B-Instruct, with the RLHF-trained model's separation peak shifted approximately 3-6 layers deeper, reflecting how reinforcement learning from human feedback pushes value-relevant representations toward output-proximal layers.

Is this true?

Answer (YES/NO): NO